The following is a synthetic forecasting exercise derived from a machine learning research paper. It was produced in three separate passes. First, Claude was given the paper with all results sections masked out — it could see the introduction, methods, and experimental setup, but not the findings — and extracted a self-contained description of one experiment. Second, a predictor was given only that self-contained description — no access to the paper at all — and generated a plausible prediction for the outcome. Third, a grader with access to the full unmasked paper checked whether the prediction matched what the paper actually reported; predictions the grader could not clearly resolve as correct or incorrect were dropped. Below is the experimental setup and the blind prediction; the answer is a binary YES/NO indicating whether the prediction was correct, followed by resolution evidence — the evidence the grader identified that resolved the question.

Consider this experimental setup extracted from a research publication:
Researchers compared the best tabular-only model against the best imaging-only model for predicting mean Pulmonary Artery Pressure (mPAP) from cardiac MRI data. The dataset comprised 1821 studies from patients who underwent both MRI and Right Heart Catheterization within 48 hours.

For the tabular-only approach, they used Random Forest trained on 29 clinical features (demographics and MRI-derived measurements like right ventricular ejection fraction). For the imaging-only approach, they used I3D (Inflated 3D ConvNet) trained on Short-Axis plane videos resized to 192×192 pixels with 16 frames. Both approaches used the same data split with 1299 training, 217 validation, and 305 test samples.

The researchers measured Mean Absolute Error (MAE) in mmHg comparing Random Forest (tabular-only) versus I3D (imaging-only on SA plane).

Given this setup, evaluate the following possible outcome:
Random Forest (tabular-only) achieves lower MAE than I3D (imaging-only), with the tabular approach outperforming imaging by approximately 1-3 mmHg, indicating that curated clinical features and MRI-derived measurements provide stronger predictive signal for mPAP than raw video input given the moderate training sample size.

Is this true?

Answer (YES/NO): NO